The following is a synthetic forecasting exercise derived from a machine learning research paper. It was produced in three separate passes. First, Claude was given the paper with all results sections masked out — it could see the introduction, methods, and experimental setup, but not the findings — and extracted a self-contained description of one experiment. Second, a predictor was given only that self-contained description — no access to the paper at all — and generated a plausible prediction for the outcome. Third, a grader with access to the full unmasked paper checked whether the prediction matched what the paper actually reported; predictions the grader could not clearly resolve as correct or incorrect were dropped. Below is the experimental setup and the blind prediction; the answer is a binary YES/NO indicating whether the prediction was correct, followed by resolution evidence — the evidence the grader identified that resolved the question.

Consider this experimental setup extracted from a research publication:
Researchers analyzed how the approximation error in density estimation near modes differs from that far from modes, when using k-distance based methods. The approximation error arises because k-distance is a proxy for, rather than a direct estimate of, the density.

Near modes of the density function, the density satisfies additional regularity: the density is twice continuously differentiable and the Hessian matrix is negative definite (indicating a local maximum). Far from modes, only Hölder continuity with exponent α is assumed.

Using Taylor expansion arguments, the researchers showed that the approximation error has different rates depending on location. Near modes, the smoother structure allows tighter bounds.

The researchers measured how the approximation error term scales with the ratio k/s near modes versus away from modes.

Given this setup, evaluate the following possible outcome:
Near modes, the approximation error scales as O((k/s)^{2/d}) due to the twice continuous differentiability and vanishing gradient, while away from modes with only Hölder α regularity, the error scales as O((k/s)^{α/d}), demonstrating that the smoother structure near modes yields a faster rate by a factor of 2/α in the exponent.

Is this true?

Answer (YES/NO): NO